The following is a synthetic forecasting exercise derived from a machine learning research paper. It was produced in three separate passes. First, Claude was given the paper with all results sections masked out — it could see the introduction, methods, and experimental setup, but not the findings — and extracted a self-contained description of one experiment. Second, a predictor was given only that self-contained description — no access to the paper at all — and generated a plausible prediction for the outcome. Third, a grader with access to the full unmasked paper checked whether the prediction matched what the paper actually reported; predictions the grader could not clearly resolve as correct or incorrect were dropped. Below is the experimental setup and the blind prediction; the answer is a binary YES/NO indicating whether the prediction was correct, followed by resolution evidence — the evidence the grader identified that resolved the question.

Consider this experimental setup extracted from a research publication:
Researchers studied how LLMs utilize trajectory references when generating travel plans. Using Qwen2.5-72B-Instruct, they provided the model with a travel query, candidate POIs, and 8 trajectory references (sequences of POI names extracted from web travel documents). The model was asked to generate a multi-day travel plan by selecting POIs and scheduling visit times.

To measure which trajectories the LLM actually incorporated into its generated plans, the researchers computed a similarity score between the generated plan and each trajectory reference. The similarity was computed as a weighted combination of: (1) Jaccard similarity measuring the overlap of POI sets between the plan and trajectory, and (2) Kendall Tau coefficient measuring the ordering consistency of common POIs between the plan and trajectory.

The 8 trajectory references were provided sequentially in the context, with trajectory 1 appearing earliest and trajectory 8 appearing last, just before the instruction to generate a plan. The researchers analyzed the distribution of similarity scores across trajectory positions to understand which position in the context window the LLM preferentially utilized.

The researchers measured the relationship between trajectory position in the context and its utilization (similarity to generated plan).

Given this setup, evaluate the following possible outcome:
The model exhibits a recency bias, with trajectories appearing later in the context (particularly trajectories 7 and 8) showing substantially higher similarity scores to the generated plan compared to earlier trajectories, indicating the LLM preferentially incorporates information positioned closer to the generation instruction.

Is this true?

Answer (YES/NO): NO